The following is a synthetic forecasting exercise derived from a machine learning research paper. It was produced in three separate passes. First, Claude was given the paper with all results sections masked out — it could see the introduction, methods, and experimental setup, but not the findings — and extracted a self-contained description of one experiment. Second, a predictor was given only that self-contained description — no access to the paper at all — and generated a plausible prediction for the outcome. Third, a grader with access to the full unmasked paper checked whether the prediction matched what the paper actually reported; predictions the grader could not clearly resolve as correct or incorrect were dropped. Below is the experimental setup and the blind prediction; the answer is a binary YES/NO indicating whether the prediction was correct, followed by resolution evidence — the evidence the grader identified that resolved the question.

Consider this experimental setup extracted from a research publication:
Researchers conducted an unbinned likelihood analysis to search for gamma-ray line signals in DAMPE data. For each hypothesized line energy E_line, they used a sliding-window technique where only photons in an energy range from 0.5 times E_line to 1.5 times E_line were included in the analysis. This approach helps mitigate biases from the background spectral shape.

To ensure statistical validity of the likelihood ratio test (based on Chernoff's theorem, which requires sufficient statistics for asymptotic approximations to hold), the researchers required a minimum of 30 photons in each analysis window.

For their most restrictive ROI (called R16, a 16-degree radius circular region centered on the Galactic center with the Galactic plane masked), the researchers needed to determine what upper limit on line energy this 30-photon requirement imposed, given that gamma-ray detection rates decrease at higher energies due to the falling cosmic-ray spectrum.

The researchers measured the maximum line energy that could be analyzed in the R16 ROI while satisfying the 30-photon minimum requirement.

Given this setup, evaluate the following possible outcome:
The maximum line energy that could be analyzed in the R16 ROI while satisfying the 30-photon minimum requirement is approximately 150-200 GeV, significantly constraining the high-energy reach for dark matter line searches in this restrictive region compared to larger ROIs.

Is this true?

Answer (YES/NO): NO